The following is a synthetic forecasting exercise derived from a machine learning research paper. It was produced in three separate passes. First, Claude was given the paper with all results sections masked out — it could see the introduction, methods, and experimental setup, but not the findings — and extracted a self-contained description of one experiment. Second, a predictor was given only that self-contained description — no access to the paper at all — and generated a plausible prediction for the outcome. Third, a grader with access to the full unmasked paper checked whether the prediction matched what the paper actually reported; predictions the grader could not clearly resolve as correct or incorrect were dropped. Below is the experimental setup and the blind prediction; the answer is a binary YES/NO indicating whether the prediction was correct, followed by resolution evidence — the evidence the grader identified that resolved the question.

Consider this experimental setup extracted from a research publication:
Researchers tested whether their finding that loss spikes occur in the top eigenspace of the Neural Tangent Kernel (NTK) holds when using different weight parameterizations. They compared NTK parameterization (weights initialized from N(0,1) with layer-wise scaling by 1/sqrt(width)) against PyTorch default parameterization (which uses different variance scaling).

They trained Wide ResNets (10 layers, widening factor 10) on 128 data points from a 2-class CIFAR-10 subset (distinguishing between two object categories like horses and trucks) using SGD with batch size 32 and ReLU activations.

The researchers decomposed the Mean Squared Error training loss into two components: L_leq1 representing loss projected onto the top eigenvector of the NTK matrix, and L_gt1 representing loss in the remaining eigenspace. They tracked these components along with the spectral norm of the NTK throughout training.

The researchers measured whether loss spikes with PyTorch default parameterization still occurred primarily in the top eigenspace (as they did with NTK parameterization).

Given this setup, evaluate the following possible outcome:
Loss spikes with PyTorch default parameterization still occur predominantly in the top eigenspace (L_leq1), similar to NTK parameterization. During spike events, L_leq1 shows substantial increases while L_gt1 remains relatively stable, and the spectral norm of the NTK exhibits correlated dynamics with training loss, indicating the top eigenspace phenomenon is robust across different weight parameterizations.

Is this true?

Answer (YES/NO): YES